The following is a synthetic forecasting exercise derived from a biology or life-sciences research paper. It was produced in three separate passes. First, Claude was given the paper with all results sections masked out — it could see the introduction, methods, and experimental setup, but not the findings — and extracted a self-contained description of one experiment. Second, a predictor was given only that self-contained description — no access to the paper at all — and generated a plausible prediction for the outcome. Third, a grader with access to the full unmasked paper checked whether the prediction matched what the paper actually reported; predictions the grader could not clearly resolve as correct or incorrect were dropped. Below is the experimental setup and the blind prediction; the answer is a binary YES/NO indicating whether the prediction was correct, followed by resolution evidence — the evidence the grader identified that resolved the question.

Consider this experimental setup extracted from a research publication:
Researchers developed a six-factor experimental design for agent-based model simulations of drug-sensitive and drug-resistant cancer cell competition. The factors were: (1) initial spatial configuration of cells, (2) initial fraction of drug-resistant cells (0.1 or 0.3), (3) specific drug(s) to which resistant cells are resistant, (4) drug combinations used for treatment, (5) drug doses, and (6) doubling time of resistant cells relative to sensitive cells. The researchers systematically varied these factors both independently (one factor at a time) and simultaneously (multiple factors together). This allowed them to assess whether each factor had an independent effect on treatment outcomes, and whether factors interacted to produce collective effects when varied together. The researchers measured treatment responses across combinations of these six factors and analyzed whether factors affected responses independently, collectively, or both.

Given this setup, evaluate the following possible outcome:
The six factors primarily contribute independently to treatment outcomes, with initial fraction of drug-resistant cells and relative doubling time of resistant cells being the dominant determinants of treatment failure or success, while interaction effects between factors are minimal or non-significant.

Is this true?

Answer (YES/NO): NO